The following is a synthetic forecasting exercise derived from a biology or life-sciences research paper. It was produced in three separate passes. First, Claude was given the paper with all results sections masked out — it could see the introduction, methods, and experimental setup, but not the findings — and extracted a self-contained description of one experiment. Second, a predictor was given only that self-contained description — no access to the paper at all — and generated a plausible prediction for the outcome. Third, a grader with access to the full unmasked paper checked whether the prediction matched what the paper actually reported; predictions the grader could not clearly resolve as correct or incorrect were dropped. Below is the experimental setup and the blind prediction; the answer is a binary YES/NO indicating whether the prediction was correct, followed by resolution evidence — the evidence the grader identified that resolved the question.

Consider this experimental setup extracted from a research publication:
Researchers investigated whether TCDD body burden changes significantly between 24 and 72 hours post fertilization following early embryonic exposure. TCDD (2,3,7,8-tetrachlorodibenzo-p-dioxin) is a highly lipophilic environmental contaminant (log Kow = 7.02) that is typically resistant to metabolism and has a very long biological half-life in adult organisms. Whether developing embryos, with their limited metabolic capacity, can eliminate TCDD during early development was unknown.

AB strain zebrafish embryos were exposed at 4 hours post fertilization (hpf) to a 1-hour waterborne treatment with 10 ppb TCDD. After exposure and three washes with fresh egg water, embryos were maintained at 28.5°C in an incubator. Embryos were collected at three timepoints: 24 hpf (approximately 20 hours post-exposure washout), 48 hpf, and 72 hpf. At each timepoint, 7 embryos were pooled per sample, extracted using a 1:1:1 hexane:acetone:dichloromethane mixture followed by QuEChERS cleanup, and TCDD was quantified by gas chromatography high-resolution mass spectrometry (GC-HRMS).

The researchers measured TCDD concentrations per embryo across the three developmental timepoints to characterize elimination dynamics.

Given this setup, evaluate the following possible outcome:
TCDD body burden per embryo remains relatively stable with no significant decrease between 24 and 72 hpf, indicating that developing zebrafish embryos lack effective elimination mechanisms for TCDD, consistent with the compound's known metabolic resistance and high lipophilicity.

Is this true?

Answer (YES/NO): NO